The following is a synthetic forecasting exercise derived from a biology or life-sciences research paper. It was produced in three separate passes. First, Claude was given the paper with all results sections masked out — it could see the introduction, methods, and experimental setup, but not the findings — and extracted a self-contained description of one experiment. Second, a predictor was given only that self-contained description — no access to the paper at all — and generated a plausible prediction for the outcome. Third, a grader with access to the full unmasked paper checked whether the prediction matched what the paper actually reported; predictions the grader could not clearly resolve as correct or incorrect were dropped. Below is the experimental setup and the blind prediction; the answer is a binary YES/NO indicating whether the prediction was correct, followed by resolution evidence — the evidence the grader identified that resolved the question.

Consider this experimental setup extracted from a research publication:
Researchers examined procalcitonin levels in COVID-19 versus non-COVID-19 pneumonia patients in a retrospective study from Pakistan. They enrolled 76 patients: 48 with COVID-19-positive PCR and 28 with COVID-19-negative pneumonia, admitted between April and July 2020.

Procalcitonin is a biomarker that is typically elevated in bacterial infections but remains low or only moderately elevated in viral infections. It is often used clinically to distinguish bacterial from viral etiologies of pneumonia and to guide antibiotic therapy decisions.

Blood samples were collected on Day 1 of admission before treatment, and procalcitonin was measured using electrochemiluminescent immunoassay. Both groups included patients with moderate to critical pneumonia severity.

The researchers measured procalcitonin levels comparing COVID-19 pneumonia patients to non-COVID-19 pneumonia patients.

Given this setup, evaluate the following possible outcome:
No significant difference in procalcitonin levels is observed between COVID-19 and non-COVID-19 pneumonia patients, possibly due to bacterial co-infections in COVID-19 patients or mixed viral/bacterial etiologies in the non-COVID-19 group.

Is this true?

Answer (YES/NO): NO